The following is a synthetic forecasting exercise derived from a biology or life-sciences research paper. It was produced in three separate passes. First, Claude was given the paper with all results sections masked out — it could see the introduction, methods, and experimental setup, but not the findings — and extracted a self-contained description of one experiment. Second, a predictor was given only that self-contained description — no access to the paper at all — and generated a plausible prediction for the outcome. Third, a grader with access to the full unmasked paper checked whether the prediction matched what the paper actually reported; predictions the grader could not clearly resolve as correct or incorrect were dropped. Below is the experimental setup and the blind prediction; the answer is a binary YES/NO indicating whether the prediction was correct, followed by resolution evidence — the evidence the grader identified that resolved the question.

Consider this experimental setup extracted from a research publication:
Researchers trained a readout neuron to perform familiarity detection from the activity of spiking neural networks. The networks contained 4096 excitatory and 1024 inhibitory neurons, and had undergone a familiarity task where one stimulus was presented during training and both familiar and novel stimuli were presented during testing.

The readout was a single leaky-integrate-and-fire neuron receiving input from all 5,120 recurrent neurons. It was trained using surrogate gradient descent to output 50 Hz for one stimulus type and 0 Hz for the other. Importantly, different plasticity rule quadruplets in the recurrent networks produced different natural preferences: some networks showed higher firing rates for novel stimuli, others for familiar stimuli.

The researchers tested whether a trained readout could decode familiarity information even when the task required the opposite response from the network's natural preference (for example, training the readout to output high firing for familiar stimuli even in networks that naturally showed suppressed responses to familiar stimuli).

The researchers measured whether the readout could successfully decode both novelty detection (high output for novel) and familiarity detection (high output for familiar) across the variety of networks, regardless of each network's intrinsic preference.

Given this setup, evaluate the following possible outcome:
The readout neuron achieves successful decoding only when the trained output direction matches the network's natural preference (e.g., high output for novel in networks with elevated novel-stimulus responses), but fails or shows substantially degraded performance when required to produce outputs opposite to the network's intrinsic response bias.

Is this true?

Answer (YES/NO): NO